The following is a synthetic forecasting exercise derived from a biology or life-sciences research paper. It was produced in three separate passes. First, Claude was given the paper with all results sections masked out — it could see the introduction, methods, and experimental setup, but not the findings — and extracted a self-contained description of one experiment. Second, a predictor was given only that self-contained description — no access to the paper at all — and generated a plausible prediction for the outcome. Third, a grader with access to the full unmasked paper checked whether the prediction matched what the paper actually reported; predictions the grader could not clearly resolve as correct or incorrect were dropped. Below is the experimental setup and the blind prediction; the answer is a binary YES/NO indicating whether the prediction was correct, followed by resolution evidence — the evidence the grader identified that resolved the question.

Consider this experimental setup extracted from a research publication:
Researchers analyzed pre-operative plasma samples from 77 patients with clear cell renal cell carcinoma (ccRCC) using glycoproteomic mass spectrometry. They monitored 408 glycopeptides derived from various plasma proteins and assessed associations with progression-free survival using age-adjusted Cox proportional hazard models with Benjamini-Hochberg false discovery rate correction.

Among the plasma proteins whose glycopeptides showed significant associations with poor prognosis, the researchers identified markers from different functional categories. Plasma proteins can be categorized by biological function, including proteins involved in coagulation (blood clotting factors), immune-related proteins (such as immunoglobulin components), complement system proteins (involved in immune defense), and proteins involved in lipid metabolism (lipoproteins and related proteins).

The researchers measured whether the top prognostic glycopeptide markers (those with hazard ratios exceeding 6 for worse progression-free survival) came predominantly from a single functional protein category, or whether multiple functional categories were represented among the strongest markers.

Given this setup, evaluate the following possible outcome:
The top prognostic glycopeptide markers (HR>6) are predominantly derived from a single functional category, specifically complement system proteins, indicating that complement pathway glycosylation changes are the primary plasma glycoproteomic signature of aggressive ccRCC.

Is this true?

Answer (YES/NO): NO